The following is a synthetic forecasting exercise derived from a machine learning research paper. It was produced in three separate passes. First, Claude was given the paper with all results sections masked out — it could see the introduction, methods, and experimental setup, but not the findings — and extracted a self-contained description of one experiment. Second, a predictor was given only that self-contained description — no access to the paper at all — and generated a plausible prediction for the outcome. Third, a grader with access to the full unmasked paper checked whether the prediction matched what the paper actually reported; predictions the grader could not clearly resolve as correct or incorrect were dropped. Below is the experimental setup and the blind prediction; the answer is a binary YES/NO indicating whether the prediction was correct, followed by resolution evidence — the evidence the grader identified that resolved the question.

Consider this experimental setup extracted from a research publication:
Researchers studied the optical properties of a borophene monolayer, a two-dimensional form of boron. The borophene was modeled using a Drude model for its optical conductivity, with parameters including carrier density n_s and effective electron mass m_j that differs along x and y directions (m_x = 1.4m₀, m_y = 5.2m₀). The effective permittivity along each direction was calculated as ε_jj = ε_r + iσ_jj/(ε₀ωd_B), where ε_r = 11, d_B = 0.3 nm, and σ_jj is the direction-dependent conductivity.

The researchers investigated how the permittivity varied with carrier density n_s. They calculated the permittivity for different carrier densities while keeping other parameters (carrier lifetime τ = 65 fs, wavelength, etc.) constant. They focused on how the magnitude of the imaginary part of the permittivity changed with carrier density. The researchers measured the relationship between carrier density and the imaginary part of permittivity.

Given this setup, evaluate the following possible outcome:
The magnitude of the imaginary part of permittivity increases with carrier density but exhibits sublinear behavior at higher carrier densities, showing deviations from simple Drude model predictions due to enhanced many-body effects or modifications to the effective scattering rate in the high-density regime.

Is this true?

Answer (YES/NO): NO